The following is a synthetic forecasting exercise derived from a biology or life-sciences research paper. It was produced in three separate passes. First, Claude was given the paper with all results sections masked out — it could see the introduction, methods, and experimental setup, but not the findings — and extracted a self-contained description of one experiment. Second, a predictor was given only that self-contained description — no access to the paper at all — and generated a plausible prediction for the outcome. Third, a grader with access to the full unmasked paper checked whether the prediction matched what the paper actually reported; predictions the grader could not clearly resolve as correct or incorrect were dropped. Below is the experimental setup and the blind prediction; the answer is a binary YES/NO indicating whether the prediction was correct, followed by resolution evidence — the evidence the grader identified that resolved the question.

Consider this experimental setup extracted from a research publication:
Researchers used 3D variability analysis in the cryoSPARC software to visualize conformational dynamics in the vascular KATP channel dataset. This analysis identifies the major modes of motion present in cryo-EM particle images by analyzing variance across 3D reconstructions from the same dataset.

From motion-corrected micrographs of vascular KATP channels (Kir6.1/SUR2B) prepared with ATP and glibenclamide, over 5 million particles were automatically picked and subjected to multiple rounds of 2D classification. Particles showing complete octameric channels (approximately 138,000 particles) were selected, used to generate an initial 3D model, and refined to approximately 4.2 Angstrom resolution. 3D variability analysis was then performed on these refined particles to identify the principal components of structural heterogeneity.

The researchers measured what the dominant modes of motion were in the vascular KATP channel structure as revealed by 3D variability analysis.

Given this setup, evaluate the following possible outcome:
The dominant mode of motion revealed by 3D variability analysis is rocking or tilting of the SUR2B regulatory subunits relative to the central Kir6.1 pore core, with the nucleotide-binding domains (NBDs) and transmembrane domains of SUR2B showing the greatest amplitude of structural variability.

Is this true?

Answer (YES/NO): NO